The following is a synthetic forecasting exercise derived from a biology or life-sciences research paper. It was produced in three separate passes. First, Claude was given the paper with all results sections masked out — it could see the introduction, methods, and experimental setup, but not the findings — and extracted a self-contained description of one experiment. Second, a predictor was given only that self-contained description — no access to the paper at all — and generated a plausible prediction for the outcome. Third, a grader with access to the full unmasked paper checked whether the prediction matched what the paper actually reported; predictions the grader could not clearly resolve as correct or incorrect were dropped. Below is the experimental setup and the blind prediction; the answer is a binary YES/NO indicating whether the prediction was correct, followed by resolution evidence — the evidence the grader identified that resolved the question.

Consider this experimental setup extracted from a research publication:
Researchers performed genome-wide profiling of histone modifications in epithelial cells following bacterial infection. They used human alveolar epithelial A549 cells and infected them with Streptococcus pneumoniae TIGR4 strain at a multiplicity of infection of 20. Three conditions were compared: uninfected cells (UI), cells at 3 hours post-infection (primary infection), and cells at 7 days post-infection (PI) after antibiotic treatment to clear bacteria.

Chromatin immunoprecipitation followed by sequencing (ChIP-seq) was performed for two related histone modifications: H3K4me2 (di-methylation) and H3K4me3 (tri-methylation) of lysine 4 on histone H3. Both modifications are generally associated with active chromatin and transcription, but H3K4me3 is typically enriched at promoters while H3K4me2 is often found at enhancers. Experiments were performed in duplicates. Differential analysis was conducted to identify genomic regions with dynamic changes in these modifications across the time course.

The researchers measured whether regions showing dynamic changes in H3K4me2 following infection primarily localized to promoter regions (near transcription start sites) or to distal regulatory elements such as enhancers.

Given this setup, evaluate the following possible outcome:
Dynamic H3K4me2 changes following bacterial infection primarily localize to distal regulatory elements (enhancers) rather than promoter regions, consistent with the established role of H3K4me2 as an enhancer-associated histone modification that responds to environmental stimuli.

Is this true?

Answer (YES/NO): YES